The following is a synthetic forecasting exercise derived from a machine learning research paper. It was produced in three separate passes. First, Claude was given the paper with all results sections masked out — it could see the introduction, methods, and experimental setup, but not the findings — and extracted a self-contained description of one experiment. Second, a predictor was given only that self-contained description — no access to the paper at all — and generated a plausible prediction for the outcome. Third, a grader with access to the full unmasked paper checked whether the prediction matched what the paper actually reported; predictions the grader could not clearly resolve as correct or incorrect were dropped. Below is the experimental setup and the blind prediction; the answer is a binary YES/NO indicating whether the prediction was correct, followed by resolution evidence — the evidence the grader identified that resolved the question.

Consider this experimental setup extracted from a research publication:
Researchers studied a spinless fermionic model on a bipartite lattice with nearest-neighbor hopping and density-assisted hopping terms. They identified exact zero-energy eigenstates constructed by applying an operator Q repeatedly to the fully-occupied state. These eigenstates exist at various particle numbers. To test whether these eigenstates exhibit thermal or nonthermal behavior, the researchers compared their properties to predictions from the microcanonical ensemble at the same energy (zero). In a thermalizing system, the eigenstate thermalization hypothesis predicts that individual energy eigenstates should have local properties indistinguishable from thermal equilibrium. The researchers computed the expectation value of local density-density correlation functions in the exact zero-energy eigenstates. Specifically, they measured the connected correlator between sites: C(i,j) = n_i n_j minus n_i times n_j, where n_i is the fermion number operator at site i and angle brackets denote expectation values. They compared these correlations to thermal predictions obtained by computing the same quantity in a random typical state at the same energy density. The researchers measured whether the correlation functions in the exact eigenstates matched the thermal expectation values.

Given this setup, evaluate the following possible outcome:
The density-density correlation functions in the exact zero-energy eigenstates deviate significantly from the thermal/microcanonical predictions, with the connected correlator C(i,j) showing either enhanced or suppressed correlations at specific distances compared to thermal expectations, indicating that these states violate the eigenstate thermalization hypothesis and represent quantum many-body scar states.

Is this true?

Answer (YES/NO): YES